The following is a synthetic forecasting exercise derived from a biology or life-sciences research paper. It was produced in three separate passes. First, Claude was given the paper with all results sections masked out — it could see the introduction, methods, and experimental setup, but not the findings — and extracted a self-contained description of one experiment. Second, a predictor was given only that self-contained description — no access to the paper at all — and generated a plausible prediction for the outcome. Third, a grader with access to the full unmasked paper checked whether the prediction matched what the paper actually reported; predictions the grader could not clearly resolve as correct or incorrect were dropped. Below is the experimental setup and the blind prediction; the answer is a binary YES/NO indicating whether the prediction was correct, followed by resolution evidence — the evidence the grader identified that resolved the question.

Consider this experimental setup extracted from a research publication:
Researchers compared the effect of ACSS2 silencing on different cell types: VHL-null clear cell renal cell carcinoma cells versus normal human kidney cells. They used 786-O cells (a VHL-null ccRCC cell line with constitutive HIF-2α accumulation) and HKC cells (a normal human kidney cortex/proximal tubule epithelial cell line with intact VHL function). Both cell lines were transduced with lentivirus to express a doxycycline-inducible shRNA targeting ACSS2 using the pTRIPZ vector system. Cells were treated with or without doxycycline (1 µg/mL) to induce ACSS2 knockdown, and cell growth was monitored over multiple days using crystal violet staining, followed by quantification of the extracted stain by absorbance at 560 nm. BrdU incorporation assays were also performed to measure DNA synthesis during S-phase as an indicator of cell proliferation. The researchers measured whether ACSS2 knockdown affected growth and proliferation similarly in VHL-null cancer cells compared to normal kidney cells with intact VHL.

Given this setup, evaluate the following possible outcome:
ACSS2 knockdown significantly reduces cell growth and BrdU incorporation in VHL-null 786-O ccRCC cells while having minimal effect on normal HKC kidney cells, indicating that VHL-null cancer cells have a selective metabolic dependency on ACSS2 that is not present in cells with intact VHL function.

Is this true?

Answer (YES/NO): YES